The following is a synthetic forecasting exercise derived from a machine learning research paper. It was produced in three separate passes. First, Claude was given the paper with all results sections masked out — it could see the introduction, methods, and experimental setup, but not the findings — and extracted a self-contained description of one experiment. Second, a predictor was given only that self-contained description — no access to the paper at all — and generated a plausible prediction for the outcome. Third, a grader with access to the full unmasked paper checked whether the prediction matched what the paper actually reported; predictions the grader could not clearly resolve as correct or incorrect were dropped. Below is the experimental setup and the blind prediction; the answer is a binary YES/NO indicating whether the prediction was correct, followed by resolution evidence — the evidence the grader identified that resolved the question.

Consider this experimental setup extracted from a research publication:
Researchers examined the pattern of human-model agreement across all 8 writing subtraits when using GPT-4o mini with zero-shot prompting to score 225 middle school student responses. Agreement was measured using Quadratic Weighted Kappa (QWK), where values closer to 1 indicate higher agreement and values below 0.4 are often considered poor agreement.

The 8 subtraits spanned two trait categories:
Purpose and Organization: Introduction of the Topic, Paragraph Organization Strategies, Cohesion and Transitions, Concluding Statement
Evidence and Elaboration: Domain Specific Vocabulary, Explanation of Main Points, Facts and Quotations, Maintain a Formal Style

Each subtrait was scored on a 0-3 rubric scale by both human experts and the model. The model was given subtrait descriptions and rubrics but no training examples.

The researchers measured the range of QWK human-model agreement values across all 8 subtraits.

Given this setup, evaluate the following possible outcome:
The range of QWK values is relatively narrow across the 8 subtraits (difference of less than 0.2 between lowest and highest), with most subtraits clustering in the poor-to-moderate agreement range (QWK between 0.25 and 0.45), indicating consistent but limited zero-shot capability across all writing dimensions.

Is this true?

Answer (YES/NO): NO